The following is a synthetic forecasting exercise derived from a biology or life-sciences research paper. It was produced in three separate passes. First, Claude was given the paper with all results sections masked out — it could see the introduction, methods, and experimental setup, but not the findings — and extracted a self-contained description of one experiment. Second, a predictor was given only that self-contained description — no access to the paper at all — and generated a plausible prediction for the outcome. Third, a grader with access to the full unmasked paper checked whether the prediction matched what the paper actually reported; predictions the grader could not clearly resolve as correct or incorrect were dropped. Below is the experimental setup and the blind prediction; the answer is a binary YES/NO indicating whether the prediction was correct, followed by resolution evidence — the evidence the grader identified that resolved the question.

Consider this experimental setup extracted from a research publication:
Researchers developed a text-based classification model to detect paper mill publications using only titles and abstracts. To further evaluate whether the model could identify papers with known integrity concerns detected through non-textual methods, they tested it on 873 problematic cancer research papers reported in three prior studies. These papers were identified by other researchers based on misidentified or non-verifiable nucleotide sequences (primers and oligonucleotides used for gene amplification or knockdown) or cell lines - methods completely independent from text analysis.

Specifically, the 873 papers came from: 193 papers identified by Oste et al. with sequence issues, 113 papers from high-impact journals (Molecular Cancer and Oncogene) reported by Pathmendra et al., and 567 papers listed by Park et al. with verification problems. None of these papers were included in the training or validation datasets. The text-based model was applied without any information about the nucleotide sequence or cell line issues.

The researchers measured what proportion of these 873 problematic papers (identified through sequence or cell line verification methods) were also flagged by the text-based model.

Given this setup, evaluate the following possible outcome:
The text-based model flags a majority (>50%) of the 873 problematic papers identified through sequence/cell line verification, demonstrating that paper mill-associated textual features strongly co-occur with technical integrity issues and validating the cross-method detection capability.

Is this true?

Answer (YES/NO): YES